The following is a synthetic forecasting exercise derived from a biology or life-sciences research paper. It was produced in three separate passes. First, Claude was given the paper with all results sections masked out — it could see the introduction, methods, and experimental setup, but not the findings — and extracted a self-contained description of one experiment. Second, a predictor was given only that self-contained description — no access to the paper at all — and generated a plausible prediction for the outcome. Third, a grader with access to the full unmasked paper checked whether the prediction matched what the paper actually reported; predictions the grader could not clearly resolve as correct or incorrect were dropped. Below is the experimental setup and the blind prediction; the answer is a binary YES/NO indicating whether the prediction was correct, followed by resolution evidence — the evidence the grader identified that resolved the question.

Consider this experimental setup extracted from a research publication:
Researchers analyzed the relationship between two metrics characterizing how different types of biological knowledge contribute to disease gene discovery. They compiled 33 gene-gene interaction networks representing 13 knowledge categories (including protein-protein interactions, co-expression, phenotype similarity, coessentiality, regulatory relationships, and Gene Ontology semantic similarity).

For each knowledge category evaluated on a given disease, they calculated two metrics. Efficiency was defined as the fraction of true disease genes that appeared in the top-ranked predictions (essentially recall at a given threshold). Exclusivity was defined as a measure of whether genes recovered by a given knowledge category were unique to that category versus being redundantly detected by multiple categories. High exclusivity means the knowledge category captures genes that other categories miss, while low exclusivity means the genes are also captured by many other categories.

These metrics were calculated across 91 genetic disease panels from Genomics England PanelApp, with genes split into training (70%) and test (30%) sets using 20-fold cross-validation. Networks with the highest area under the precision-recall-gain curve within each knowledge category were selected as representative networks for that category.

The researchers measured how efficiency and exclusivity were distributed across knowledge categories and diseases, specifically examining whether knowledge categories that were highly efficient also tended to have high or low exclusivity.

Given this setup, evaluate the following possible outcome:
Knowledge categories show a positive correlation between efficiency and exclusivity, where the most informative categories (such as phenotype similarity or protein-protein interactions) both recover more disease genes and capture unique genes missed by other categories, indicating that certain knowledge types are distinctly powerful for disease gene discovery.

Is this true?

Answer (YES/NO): NO